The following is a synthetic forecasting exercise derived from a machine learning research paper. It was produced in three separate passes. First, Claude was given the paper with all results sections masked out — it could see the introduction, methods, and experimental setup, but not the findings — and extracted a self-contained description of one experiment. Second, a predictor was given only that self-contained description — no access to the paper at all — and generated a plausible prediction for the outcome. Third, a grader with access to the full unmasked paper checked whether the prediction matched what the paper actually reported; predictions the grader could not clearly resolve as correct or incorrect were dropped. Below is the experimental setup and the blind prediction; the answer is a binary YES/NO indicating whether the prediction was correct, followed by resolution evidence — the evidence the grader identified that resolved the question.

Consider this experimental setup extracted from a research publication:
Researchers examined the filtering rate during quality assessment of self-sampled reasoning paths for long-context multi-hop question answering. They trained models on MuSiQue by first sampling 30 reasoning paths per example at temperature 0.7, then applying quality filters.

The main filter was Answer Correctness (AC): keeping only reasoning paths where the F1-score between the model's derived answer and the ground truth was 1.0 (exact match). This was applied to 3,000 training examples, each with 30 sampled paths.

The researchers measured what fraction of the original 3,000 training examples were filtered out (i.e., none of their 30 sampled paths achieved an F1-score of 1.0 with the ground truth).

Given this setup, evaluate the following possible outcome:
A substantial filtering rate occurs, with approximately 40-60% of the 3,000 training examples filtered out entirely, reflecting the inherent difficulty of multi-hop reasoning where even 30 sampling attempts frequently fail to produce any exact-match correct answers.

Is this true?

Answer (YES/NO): NO